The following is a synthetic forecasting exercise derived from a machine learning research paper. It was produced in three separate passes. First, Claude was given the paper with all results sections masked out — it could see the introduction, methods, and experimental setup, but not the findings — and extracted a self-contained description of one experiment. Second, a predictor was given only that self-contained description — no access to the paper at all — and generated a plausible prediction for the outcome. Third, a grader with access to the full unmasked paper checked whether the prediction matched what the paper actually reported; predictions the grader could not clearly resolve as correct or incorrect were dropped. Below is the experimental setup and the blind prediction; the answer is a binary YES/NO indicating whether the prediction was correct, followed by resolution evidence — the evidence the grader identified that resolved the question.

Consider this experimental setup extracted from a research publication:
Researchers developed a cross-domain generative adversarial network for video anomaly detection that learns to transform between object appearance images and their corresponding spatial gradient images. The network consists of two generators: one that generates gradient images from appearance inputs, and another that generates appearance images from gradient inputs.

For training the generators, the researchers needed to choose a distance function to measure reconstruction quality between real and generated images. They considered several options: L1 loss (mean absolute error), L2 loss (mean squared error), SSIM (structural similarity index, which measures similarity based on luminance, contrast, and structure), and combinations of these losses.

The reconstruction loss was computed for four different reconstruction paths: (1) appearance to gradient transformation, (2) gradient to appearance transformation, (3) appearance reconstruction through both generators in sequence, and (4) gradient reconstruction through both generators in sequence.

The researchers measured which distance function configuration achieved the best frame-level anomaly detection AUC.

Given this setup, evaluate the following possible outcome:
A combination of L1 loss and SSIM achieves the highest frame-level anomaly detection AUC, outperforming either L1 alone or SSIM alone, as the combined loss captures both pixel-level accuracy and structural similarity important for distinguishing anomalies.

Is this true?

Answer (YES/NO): NO